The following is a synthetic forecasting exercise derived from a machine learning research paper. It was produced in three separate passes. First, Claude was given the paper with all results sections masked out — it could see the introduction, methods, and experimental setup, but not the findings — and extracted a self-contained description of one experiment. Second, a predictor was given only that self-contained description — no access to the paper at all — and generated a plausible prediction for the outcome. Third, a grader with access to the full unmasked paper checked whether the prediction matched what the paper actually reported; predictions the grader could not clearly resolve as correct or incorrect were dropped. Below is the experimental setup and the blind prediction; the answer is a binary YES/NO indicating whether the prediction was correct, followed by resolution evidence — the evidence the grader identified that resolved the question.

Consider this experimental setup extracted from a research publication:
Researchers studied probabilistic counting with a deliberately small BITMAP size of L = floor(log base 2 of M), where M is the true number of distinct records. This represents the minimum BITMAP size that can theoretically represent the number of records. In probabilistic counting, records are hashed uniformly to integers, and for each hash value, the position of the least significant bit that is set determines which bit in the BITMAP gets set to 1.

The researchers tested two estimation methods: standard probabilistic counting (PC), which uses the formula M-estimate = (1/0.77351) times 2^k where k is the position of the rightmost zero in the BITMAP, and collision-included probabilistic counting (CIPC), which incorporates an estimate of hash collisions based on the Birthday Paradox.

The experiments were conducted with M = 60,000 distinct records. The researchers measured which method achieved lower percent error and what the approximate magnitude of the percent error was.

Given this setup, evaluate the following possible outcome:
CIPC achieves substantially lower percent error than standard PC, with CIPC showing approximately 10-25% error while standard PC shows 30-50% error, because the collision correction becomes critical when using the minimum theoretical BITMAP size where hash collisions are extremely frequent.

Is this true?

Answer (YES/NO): NO